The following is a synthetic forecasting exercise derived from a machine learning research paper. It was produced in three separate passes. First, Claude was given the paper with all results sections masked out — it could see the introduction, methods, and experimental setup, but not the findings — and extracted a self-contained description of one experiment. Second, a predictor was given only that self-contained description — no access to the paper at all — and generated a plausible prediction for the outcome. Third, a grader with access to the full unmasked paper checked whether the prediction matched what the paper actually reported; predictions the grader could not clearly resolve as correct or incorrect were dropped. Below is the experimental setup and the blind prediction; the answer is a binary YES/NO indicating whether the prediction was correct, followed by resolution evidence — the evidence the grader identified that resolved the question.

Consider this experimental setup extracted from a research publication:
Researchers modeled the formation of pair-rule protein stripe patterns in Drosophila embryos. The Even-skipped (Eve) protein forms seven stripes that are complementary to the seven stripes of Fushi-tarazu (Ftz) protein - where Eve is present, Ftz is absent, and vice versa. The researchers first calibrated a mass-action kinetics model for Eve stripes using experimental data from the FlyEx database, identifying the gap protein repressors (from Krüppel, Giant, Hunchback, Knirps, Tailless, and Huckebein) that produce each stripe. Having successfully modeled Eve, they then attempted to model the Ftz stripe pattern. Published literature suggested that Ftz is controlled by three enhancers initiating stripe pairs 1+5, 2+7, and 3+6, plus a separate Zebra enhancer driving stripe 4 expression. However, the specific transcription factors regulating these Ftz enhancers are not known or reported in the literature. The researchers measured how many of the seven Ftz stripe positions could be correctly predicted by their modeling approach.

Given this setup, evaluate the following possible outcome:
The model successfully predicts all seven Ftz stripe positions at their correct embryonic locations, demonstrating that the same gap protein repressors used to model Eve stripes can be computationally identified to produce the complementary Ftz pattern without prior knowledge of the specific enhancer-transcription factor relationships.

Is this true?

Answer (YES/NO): NO